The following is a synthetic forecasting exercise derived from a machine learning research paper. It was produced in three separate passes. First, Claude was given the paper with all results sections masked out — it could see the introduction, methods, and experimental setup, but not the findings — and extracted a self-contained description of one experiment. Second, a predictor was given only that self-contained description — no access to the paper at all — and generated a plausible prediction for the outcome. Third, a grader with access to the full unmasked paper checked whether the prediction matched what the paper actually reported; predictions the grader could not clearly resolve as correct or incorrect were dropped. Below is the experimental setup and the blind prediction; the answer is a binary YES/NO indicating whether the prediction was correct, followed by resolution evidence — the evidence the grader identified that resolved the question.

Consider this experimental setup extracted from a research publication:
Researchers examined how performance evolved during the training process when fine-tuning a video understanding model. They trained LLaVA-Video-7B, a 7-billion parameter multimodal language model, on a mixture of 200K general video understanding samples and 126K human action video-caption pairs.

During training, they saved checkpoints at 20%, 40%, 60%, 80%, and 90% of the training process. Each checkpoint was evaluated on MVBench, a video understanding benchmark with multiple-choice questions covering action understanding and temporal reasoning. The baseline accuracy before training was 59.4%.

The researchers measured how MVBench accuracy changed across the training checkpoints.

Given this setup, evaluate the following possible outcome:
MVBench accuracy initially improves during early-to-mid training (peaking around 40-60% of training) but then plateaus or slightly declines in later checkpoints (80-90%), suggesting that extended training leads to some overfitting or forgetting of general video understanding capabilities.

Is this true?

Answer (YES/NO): NO